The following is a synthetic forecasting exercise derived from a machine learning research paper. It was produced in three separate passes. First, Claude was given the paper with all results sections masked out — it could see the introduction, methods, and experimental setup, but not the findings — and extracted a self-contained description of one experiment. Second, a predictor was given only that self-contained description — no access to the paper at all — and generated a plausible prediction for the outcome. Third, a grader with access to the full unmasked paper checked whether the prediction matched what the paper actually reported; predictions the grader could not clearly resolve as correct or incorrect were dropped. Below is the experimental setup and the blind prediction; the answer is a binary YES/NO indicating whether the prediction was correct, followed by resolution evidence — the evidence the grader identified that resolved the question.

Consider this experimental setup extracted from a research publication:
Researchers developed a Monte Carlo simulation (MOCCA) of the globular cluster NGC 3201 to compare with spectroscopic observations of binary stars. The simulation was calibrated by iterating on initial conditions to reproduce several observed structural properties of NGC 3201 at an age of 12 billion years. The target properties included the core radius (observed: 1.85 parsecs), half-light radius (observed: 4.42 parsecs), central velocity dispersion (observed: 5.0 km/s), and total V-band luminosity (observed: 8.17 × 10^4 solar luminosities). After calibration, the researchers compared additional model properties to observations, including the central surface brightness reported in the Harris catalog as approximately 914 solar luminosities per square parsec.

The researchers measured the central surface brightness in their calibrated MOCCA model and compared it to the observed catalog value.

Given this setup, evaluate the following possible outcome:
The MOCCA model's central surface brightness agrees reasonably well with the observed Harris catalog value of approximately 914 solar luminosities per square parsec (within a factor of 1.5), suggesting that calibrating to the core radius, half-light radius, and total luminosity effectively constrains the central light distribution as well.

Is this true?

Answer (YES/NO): NO